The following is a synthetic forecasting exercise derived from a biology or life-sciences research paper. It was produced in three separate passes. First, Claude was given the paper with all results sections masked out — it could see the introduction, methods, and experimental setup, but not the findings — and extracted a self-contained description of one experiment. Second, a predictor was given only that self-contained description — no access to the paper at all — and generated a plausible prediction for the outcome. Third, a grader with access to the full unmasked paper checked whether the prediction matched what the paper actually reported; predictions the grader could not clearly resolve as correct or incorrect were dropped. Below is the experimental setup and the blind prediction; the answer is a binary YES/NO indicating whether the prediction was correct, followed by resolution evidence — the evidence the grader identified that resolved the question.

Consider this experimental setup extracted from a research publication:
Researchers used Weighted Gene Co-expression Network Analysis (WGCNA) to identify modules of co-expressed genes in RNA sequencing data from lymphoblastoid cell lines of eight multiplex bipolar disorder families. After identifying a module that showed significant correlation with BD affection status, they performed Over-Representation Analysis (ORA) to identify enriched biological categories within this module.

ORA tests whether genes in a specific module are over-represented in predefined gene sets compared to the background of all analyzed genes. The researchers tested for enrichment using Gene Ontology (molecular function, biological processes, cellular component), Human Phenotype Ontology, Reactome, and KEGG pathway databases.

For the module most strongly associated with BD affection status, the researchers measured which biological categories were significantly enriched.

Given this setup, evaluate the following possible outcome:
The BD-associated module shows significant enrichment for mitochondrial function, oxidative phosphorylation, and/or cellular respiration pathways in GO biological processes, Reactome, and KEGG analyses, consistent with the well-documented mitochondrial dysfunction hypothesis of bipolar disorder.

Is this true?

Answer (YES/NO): NO